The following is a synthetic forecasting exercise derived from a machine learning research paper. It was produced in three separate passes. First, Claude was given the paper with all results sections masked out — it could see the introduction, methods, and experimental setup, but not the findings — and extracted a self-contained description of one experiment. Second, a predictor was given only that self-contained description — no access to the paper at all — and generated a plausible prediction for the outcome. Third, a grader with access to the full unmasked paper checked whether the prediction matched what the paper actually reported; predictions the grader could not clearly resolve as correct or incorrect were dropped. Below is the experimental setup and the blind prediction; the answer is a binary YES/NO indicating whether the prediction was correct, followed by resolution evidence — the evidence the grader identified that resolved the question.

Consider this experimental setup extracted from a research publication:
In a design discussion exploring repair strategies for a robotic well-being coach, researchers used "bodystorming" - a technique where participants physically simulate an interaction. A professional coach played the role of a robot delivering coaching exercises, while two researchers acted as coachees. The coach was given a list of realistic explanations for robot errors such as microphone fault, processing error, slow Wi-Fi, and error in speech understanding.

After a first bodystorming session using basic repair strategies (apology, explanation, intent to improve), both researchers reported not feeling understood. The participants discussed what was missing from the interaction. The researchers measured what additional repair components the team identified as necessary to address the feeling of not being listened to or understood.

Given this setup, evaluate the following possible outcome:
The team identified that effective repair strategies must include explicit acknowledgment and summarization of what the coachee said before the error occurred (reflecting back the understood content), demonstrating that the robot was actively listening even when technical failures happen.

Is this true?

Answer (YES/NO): NO